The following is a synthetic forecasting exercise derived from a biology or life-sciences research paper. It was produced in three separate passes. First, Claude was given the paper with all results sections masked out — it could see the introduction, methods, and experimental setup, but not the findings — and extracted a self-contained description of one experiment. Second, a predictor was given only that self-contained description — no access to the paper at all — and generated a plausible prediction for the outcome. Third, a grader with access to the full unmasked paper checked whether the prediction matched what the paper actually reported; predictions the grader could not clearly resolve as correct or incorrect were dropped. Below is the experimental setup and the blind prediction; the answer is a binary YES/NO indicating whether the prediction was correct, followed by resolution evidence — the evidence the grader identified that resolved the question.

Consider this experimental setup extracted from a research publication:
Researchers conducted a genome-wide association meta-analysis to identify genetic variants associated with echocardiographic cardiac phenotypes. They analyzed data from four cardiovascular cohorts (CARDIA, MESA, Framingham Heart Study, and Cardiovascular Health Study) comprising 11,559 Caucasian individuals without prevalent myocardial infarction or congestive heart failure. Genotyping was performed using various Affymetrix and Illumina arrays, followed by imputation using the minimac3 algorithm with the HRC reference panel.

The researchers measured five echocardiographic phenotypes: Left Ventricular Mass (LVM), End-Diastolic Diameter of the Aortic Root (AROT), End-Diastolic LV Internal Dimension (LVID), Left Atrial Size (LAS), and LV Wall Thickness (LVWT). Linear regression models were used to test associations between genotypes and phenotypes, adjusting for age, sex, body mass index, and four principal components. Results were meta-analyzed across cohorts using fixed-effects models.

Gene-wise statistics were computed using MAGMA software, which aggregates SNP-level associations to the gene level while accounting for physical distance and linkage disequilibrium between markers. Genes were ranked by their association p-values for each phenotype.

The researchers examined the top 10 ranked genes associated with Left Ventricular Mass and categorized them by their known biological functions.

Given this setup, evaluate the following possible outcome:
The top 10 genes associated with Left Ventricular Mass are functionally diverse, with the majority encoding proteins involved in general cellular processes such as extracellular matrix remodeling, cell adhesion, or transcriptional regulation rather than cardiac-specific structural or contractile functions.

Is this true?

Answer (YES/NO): NO